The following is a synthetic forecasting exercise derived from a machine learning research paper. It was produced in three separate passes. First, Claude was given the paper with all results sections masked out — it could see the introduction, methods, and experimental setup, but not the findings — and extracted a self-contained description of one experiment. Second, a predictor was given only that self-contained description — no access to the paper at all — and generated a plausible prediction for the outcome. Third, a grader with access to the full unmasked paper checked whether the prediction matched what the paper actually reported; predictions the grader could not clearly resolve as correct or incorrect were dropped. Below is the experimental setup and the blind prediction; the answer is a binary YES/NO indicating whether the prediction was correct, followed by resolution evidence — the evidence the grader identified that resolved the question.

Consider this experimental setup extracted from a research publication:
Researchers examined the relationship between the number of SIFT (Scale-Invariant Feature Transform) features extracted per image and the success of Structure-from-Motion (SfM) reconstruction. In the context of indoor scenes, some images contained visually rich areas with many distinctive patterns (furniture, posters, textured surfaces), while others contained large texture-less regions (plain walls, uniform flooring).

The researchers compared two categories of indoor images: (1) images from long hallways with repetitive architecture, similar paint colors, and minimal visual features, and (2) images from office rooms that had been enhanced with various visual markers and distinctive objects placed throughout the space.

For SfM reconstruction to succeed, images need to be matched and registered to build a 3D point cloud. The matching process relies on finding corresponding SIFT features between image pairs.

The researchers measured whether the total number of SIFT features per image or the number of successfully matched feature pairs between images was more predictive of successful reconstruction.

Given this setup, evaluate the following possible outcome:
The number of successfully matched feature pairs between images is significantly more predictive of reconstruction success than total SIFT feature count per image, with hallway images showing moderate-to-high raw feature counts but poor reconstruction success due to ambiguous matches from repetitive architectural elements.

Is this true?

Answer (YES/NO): NO